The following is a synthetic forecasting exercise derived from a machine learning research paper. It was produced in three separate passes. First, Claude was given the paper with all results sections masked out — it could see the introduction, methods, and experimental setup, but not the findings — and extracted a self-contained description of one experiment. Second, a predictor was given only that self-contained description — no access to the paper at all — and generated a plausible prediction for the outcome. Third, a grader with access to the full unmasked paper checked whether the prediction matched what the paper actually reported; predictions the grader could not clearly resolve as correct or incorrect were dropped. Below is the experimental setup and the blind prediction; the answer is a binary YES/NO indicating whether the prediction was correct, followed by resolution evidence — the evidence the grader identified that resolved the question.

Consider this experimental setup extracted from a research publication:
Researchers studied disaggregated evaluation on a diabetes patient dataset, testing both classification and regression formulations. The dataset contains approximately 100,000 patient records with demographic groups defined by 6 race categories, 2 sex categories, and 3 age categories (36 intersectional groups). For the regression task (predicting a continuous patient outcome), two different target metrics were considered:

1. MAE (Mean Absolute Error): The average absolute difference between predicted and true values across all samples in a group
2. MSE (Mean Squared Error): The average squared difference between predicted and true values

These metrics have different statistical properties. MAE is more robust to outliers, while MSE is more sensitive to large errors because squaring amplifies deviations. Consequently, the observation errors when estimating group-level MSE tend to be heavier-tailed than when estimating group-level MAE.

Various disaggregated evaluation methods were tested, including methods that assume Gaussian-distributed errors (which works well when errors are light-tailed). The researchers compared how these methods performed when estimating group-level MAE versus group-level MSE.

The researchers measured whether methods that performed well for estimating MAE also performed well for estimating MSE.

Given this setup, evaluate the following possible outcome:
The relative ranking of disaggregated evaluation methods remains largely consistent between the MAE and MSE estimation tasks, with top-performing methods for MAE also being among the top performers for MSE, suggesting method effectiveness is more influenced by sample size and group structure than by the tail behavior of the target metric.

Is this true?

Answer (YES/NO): NO